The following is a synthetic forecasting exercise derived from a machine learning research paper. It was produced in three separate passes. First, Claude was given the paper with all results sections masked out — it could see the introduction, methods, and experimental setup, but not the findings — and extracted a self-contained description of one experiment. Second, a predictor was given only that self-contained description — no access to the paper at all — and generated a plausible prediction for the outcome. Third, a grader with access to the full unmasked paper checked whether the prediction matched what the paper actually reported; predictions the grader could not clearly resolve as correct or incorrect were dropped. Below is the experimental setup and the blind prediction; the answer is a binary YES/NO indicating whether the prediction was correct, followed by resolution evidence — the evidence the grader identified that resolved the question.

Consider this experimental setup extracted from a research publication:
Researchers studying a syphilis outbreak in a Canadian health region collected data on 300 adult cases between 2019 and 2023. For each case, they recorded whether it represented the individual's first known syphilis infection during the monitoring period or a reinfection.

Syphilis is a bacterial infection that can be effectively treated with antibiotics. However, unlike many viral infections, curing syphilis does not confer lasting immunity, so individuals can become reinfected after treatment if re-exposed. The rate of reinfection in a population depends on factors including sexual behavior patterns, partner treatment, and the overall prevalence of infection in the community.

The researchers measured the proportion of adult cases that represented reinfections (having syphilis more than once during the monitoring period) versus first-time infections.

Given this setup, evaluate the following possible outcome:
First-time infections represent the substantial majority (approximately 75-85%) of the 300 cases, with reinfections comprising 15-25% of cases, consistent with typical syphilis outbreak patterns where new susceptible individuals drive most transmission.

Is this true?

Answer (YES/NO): NO